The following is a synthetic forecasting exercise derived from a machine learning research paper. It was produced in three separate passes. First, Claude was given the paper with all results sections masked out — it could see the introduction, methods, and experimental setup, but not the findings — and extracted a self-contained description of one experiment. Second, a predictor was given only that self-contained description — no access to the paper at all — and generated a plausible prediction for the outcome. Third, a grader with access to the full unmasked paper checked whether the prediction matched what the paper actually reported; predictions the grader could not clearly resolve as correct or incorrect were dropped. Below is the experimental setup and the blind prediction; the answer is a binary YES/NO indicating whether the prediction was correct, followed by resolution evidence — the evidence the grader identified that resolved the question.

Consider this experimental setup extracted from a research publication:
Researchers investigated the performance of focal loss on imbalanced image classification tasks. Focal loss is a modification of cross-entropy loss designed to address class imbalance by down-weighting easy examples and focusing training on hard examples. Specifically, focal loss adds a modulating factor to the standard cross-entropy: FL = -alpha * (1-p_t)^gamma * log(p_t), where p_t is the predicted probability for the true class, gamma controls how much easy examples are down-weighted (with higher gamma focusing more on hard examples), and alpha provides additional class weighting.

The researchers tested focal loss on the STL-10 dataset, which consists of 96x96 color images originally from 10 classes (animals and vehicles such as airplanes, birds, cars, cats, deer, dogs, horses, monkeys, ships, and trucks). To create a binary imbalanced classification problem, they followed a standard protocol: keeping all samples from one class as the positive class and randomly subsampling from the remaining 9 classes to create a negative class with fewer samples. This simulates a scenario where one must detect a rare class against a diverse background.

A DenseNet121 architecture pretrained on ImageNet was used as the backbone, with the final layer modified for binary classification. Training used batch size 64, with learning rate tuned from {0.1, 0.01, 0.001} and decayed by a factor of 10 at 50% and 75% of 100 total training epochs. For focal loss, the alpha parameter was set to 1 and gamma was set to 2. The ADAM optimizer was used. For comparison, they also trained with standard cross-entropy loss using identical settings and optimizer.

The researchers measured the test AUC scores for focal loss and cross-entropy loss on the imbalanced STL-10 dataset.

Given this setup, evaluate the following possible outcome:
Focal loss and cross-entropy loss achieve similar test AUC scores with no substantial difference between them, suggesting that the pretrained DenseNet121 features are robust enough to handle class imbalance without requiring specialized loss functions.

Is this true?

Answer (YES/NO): NO